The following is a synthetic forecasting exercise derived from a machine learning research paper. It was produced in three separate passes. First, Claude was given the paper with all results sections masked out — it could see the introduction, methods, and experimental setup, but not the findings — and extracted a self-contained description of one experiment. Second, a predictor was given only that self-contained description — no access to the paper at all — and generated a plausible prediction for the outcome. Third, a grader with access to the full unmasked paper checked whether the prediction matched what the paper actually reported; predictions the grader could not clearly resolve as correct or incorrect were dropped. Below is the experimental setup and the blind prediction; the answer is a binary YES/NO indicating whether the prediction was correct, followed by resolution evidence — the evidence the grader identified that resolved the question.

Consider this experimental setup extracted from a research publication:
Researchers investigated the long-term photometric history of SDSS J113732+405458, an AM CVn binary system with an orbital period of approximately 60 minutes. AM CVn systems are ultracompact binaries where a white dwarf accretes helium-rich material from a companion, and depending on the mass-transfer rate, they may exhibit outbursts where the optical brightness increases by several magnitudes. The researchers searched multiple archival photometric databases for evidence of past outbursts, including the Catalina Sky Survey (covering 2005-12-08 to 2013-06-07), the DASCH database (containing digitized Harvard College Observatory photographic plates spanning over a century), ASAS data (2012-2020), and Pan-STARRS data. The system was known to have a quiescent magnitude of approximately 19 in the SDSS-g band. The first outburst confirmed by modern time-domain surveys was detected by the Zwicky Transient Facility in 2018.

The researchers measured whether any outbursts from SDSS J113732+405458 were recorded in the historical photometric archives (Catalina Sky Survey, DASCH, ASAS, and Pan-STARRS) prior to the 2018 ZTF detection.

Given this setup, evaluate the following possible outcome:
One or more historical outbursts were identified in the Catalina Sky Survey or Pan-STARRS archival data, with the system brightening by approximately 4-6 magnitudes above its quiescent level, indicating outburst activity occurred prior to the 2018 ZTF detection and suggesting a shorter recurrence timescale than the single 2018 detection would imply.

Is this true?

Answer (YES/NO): NO